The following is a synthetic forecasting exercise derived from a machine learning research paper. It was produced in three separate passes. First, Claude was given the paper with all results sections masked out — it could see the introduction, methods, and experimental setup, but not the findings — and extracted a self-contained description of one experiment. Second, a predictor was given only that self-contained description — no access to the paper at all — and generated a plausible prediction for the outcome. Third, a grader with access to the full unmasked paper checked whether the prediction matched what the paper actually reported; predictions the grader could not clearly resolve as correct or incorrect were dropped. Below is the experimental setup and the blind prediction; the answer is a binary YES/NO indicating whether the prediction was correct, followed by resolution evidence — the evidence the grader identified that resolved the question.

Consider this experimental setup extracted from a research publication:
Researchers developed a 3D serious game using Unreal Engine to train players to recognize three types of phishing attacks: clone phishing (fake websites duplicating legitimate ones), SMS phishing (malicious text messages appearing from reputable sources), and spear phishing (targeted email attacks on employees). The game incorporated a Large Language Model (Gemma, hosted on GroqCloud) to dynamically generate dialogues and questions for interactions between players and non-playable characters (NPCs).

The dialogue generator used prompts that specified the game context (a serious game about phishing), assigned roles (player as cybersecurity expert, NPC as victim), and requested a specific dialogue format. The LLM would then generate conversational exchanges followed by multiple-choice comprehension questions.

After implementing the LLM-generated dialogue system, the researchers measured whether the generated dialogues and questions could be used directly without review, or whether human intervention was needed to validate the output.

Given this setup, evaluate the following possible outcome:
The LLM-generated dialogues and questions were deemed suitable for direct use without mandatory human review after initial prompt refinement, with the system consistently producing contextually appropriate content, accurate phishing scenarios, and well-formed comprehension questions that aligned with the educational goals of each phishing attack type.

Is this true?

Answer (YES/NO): NO